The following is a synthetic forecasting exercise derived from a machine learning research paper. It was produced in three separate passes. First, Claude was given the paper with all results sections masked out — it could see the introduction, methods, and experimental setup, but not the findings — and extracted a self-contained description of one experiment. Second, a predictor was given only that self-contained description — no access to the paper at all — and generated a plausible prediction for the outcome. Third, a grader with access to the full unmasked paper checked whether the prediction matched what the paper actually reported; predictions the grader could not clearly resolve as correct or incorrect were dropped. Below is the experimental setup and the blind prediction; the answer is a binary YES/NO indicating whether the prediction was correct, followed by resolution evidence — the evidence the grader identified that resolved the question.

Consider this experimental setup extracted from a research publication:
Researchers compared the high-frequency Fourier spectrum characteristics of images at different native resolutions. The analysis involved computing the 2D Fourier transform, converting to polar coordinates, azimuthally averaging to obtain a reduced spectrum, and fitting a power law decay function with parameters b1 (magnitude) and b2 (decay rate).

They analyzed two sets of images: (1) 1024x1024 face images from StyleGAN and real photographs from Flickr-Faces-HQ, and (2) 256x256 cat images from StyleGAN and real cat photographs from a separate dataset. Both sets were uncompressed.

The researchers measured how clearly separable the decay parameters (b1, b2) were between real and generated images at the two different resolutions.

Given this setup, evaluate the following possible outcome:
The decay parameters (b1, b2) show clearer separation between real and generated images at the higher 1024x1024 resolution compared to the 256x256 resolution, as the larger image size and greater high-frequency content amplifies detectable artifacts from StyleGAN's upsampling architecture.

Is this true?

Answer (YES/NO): YES